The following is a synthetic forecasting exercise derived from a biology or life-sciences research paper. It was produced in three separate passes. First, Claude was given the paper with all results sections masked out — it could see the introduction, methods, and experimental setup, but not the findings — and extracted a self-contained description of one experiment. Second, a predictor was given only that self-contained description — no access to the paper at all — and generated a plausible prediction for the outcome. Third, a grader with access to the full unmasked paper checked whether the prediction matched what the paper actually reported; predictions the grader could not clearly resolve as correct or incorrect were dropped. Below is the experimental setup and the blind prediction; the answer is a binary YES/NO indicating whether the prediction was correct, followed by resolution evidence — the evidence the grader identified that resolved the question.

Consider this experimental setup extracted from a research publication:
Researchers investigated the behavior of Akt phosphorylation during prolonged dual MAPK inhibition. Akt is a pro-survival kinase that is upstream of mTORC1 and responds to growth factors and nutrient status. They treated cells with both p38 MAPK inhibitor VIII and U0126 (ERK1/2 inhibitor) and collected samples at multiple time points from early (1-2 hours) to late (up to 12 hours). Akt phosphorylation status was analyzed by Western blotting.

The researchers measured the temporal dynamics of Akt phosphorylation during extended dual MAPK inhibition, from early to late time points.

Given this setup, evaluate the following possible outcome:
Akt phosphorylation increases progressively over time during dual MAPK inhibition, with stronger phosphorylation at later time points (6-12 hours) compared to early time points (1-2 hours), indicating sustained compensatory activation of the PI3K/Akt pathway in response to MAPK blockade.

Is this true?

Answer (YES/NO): YES